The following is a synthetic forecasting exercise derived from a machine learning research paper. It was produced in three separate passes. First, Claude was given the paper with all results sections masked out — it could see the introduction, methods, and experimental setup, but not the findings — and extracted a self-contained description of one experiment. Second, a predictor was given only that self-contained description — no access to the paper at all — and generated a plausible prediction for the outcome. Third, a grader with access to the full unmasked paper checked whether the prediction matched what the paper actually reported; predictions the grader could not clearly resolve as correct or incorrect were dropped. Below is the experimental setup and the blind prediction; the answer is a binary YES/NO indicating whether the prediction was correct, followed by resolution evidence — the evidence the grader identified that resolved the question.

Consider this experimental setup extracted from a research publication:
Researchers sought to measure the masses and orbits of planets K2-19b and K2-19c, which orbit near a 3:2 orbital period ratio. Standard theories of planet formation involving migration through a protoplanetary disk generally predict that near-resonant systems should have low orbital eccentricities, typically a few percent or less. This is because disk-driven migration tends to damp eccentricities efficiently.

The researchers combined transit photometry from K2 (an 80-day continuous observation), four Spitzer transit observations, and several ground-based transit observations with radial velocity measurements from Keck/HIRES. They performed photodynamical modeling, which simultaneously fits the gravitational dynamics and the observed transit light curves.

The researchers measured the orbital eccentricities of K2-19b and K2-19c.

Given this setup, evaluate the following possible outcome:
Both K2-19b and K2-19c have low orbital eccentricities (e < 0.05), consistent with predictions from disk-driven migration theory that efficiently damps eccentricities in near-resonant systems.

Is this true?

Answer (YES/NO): NO